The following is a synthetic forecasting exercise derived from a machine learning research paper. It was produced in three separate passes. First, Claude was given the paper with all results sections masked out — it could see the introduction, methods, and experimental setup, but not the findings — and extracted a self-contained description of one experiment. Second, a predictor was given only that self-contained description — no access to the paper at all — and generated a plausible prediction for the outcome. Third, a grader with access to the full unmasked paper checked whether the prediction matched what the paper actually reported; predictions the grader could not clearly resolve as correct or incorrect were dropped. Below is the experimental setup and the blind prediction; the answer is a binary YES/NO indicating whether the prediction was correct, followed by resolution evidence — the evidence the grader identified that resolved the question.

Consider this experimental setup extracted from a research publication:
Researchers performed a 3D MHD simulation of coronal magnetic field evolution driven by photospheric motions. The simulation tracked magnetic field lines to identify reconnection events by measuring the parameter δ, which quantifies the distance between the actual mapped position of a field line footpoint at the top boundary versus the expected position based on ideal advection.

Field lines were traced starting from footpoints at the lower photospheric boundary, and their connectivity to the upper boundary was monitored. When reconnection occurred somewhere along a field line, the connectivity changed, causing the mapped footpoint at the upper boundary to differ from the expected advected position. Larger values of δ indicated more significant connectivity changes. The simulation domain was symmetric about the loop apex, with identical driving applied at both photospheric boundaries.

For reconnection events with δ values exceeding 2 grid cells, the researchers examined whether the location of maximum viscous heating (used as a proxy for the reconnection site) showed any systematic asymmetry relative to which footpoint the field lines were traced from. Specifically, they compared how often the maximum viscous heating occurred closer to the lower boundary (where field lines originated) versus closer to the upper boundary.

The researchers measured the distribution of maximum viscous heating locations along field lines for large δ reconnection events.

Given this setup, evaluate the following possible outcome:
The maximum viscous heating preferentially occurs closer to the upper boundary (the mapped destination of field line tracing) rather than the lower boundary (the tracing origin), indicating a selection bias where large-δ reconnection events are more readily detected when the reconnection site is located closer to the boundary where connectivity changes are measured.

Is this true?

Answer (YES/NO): NO